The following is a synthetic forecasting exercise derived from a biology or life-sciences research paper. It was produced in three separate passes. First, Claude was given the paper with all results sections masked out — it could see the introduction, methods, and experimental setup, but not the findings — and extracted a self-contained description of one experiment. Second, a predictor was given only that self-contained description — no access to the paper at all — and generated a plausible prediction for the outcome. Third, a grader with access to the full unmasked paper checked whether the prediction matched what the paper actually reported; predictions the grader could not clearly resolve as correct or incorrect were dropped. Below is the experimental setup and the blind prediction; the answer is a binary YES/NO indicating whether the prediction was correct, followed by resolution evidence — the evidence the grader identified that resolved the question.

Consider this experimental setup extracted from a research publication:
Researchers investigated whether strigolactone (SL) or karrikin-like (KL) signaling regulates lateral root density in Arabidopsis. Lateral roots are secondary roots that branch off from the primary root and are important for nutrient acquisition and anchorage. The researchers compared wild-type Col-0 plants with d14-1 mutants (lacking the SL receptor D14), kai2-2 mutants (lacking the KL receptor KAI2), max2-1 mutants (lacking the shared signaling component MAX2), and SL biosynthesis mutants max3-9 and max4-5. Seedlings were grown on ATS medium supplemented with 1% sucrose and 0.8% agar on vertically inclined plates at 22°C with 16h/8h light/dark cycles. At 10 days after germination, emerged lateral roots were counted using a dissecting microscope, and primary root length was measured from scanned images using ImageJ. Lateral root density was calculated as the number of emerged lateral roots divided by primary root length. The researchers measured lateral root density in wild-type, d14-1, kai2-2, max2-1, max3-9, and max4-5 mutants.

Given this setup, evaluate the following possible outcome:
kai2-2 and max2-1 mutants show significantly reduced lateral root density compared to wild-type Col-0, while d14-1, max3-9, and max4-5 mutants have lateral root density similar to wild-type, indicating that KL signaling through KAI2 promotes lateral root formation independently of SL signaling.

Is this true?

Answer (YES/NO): NO